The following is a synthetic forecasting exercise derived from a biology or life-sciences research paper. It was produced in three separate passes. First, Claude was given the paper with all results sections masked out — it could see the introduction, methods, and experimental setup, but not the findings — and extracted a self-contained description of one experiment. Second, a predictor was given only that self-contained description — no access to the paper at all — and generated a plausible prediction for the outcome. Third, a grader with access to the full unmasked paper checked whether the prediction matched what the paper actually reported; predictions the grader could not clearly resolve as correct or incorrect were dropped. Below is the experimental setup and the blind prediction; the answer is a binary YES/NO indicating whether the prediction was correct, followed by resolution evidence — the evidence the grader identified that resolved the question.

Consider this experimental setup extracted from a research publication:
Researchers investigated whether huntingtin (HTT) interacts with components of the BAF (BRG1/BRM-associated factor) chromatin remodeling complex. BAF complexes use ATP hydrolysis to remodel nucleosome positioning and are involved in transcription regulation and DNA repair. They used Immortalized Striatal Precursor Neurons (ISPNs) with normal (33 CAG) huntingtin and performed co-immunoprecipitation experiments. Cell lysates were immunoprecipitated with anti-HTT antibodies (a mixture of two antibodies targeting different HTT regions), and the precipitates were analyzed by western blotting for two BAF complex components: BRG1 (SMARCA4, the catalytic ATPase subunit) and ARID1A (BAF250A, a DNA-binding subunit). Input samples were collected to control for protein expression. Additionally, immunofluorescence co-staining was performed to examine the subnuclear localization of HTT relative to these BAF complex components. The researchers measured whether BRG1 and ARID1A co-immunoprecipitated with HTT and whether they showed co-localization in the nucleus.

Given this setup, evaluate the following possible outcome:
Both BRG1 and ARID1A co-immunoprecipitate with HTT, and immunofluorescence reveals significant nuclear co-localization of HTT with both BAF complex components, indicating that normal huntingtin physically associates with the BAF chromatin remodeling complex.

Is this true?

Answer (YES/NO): NO